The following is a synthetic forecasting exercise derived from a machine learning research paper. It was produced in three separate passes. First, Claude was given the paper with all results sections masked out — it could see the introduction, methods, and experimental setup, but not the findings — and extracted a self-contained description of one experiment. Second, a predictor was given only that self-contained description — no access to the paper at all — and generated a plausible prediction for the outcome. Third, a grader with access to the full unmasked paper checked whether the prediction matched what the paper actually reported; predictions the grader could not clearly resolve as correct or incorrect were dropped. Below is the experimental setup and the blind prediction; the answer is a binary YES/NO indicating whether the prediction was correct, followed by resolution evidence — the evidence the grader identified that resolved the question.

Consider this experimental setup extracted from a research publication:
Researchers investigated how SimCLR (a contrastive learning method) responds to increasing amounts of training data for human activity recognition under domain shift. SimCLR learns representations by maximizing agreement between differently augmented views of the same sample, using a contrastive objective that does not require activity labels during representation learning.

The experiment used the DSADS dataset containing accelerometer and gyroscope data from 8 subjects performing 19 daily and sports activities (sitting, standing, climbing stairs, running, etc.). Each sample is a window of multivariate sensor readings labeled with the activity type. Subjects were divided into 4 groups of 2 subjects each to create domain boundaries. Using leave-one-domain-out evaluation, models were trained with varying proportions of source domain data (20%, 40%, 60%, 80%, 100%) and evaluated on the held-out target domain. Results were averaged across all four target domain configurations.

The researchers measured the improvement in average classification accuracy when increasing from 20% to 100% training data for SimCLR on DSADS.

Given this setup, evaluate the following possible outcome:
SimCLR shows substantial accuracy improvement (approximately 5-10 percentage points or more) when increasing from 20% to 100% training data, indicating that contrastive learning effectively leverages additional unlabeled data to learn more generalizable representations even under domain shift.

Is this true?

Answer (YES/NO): NO